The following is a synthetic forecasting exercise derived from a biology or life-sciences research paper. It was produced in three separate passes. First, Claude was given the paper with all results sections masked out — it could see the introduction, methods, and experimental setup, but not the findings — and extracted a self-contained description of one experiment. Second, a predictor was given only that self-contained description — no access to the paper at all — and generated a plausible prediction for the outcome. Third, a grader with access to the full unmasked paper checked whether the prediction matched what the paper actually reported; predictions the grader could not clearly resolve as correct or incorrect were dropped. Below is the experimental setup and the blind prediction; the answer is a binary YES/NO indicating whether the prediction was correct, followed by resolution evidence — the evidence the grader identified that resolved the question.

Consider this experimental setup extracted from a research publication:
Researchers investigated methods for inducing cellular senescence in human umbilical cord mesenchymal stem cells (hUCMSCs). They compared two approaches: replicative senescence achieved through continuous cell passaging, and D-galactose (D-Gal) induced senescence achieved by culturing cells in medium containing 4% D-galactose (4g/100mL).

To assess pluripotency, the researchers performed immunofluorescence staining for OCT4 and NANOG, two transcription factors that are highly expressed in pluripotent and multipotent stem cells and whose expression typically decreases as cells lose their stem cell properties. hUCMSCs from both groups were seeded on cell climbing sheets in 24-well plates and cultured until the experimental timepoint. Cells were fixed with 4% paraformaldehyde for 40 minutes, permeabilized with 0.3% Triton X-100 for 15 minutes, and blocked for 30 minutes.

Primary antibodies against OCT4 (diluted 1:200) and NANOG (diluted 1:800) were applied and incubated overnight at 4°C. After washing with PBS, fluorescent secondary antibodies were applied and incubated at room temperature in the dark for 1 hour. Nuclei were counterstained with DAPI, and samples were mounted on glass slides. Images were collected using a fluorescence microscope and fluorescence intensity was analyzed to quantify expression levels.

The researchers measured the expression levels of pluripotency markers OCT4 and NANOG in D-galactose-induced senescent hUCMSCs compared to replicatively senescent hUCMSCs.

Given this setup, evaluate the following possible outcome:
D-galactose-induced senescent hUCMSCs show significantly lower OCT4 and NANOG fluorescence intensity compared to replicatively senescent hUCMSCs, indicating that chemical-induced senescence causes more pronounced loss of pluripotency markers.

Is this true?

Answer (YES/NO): NO